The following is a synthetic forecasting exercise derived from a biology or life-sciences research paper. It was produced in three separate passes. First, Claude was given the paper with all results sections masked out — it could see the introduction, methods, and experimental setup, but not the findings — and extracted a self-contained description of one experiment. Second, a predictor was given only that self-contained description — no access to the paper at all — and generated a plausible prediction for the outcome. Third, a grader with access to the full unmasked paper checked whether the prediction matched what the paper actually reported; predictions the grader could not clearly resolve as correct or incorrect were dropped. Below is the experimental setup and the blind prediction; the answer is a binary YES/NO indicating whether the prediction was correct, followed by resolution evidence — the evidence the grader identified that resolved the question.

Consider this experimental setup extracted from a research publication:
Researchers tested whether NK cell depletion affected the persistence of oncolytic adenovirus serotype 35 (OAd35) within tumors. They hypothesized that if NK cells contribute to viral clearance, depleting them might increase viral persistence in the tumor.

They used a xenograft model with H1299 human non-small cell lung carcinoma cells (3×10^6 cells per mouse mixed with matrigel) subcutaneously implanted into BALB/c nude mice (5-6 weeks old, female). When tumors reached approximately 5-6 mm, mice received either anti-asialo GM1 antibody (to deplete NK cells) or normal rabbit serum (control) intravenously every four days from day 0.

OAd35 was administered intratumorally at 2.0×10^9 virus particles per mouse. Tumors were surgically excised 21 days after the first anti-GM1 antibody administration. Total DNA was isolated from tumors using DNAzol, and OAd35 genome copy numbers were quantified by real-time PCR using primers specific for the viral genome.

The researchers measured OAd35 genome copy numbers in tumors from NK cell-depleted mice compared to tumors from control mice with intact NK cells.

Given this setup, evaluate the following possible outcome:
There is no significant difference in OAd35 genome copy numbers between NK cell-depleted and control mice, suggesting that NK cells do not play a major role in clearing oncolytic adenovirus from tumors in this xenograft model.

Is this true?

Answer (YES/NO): NO